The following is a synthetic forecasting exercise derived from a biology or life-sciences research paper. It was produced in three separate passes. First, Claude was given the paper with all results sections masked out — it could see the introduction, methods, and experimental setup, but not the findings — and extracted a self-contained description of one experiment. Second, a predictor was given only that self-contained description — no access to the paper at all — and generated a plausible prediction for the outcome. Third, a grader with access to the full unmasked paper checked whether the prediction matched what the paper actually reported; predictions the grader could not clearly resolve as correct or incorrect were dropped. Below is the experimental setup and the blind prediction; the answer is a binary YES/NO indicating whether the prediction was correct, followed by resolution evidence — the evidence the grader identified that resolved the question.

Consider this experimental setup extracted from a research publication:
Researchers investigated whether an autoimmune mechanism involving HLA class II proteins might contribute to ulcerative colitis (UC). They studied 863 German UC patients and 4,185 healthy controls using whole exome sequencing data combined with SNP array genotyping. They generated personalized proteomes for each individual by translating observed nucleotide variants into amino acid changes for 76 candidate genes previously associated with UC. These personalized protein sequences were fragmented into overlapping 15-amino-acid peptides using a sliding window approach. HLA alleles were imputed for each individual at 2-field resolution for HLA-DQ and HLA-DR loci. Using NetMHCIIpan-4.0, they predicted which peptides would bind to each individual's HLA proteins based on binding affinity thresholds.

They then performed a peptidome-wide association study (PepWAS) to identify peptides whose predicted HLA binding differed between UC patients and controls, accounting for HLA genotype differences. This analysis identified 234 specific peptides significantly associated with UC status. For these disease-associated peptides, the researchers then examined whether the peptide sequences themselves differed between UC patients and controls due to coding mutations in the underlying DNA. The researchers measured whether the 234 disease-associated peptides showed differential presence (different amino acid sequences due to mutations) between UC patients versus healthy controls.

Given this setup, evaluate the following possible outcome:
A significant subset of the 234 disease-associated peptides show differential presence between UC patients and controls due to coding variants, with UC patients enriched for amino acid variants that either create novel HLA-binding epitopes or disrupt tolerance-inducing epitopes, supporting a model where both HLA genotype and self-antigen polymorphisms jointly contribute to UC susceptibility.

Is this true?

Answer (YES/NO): NO